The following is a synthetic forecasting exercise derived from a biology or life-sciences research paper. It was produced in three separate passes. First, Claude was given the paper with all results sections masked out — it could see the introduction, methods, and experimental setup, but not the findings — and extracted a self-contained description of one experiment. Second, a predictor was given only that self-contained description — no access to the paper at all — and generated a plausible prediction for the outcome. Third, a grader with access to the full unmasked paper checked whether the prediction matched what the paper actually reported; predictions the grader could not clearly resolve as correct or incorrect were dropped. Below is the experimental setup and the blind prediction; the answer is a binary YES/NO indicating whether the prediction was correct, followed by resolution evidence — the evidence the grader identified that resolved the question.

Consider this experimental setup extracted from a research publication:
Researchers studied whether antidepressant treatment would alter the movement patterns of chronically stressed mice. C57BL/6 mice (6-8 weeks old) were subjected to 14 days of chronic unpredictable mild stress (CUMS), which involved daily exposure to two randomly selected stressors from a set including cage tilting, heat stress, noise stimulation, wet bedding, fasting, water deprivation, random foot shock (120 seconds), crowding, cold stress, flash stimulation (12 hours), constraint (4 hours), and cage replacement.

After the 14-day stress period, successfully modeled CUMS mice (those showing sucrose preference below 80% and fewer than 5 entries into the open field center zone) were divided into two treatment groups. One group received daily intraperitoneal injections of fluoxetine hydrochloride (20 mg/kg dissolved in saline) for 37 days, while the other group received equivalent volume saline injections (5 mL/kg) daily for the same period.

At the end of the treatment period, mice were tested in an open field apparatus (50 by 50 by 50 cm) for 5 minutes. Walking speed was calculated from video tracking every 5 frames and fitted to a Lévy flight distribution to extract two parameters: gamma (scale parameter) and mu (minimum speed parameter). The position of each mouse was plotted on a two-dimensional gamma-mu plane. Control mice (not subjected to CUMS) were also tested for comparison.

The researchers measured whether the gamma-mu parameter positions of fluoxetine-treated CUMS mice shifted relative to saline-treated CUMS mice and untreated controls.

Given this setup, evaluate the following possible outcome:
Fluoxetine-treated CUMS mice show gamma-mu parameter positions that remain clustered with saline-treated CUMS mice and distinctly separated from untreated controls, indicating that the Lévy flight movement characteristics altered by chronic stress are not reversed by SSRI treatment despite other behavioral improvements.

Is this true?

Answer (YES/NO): NO